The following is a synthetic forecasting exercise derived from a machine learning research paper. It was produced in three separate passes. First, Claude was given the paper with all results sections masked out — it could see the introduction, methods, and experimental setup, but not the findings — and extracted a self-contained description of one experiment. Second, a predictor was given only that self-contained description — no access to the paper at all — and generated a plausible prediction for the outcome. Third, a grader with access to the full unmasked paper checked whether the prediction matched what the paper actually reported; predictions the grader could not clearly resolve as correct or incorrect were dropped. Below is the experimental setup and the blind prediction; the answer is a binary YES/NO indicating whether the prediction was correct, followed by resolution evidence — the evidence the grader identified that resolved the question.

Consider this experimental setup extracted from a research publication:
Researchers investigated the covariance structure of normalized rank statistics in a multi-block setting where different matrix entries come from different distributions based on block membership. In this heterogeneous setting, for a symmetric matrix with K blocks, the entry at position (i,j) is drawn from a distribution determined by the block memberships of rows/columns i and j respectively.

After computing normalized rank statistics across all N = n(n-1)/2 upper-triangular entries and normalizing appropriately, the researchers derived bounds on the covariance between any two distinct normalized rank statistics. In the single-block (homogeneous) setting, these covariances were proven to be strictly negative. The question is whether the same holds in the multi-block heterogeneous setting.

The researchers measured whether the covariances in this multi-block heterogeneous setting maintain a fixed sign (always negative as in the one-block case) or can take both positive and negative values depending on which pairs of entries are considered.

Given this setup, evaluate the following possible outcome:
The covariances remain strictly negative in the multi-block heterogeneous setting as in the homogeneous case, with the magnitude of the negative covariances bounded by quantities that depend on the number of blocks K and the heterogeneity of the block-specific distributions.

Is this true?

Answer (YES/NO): NO